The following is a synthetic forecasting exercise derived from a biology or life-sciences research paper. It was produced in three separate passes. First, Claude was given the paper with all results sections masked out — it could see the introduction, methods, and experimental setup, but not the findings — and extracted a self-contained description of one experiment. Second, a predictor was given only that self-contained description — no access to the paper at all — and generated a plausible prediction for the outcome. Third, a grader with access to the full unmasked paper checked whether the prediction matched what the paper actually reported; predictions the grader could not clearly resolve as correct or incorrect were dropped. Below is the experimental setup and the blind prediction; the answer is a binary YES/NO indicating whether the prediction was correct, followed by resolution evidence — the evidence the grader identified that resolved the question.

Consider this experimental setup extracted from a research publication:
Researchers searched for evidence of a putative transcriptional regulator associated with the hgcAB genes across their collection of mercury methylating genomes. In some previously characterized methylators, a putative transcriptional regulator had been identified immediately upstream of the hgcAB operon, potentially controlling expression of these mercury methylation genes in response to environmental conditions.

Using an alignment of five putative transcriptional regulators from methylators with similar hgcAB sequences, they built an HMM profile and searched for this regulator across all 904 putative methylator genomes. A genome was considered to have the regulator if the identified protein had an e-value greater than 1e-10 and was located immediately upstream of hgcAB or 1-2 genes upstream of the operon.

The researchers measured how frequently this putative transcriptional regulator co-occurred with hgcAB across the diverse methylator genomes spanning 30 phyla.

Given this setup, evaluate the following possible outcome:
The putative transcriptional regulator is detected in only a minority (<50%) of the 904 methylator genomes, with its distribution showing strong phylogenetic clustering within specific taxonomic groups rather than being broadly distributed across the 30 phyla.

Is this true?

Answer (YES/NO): NO